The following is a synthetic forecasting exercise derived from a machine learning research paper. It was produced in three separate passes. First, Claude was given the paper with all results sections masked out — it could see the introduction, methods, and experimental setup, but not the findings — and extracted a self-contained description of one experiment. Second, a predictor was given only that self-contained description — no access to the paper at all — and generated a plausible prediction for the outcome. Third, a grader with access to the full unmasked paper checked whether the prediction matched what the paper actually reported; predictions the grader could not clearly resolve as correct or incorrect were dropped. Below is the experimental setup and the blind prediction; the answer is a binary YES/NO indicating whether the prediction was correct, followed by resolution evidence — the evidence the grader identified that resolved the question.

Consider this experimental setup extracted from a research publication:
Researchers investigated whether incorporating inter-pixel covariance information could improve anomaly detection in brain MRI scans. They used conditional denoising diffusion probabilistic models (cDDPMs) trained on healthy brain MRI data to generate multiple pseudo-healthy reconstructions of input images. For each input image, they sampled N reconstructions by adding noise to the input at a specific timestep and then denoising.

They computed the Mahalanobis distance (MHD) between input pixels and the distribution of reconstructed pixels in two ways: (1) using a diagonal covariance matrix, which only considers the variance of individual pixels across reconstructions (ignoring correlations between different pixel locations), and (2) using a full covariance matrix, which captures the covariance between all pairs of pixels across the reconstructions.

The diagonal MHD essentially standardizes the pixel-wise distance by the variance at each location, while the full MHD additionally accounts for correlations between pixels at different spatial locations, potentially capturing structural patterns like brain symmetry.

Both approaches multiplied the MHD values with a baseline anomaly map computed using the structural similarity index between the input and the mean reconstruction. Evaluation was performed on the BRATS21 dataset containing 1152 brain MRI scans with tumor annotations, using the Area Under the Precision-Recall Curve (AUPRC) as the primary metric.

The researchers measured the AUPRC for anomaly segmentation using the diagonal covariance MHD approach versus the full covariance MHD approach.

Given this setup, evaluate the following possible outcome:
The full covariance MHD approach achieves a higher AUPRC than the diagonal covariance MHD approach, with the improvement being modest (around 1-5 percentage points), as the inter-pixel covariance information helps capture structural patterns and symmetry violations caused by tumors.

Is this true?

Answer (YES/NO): NO